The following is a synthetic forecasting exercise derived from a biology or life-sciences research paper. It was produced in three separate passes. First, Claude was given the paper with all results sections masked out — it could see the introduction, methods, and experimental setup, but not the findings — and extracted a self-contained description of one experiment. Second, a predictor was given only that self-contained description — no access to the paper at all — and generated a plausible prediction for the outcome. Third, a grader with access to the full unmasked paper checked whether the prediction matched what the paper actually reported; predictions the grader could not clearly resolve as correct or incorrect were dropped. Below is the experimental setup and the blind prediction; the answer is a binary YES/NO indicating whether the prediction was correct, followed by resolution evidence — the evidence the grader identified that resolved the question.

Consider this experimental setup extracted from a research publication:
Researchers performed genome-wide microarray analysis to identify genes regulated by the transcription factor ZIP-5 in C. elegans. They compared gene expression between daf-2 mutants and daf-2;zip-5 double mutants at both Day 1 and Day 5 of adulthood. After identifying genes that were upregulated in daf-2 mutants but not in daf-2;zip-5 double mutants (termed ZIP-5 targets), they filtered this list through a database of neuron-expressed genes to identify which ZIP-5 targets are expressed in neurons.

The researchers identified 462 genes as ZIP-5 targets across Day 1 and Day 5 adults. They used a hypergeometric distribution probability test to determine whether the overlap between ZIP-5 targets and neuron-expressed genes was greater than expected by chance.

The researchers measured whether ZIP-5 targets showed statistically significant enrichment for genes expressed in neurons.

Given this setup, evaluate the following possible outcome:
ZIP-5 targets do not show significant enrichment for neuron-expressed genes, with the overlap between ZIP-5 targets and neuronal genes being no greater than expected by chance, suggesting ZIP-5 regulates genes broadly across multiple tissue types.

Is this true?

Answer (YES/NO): NO